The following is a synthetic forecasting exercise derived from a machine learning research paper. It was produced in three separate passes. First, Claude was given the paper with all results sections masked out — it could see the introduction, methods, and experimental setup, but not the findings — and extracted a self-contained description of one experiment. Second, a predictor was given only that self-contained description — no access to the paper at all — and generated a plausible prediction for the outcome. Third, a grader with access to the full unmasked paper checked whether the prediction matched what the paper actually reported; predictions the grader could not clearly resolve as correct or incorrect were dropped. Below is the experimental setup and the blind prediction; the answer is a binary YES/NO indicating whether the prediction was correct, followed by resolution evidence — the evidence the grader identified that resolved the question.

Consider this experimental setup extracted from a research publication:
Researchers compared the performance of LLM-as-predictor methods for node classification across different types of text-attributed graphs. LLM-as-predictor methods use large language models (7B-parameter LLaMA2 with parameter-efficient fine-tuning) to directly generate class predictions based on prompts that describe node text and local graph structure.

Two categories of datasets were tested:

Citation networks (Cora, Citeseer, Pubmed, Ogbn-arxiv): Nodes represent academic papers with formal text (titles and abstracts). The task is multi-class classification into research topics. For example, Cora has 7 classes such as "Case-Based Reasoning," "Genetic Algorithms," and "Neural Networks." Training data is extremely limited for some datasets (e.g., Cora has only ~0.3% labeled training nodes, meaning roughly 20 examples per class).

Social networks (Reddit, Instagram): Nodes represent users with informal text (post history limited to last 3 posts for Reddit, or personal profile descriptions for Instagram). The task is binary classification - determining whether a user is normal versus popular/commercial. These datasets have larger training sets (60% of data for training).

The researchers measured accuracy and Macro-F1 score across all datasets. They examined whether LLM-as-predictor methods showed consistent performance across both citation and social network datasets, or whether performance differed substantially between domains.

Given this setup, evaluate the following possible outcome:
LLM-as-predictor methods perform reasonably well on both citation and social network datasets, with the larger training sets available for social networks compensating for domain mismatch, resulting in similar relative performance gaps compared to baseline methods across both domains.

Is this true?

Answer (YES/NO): NO